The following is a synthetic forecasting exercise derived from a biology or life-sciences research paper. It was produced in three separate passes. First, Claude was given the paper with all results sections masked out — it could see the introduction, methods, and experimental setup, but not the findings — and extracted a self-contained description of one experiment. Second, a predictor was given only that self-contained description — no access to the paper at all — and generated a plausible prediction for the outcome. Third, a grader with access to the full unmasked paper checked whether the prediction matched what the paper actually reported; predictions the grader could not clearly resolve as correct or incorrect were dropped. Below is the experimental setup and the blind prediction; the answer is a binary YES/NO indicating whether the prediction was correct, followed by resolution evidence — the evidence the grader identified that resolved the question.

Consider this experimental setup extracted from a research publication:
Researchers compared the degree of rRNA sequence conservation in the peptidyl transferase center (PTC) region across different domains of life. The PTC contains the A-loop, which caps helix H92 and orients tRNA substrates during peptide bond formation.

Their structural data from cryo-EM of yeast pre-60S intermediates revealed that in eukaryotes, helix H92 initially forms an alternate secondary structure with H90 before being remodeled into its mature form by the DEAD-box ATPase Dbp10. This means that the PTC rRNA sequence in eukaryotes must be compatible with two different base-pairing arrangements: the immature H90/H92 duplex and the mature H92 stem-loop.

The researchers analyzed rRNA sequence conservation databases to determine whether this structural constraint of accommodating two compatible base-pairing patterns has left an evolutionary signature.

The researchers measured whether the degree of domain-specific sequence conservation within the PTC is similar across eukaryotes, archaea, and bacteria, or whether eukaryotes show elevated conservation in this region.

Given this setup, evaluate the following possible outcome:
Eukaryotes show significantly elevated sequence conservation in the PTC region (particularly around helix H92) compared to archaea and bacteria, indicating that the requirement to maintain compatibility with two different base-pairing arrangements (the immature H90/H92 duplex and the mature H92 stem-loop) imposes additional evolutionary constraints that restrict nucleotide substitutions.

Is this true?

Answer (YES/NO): YES